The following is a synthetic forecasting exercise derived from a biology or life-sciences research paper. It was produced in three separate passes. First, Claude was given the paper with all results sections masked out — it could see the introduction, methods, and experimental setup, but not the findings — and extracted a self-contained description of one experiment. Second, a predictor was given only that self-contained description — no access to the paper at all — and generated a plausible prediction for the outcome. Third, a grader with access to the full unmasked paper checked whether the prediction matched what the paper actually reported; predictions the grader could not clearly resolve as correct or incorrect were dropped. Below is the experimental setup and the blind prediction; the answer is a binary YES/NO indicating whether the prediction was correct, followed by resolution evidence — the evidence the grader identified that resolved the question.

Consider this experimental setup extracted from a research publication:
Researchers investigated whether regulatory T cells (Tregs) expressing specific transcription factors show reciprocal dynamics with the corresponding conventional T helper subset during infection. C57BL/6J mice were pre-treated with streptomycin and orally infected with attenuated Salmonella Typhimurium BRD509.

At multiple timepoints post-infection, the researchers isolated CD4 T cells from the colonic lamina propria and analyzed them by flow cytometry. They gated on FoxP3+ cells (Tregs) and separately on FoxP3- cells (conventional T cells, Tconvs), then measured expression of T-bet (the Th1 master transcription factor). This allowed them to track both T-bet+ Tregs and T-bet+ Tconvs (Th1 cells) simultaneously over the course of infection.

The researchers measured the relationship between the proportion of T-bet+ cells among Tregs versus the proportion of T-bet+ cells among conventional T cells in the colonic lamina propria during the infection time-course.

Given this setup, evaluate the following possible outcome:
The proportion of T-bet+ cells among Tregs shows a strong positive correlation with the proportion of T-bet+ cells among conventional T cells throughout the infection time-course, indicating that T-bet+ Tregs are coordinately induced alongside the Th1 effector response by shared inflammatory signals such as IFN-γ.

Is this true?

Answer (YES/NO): NO